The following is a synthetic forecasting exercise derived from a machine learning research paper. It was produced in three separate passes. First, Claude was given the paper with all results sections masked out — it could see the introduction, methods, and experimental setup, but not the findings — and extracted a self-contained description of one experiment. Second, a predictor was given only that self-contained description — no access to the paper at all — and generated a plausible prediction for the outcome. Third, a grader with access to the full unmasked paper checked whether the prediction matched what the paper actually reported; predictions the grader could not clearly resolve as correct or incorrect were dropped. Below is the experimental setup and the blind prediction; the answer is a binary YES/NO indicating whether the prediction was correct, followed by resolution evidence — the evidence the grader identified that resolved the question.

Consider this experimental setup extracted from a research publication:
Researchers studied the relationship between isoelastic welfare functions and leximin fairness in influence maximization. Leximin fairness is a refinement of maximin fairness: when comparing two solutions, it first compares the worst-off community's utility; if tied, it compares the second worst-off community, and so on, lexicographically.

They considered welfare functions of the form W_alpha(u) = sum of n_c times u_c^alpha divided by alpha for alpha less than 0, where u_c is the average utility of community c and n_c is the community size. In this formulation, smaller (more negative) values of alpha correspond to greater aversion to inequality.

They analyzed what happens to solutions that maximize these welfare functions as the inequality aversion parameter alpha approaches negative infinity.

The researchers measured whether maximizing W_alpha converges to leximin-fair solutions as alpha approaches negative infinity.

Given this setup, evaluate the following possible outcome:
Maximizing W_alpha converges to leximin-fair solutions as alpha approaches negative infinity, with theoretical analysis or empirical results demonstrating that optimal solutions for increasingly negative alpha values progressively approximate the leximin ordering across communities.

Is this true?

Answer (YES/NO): YES